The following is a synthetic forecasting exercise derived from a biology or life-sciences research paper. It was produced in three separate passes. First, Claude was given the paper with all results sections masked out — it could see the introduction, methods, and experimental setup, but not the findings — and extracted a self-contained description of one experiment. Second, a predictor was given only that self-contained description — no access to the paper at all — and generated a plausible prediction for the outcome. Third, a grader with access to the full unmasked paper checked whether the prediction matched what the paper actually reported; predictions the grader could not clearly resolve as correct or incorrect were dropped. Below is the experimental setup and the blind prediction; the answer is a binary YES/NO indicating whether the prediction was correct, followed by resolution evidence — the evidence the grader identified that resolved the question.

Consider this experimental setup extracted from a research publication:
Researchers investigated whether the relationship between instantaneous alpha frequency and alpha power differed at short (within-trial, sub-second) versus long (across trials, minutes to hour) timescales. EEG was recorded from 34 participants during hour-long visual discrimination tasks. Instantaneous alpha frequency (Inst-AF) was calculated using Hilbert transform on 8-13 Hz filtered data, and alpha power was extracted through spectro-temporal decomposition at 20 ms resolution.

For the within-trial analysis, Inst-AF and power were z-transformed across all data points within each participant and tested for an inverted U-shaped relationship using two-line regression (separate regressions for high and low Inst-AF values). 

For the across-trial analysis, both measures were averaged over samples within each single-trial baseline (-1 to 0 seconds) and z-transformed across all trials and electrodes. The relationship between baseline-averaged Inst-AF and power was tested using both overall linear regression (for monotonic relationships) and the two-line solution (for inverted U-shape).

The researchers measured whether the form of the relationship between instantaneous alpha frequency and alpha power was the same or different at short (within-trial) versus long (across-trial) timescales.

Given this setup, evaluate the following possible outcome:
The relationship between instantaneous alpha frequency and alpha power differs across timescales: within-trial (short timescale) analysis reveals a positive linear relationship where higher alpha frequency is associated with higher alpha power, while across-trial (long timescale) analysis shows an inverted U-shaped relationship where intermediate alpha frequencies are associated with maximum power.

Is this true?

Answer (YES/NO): NO